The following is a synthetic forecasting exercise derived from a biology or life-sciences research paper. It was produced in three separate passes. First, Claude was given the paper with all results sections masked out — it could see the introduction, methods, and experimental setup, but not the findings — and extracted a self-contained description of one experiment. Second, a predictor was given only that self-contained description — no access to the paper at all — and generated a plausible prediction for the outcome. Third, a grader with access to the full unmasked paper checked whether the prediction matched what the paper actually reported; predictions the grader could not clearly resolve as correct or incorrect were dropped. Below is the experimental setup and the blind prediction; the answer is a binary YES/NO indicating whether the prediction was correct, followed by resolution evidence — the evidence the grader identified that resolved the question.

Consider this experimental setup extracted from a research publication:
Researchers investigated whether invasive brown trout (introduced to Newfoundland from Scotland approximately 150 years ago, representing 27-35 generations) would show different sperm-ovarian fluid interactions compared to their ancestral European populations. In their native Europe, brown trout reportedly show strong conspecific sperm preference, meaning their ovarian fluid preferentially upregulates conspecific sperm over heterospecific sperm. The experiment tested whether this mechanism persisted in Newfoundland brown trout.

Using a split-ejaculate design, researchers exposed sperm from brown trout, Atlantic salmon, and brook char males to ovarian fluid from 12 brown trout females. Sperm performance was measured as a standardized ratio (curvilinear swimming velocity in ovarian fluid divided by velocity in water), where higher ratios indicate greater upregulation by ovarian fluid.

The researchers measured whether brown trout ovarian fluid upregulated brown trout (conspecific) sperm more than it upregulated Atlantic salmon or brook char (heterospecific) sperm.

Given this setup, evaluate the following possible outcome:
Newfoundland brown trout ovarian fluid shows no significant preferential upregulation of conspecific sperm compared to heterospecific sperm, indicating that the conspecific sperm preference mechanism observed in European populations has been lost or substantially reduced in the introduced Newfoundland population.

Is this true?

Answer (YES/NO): YES